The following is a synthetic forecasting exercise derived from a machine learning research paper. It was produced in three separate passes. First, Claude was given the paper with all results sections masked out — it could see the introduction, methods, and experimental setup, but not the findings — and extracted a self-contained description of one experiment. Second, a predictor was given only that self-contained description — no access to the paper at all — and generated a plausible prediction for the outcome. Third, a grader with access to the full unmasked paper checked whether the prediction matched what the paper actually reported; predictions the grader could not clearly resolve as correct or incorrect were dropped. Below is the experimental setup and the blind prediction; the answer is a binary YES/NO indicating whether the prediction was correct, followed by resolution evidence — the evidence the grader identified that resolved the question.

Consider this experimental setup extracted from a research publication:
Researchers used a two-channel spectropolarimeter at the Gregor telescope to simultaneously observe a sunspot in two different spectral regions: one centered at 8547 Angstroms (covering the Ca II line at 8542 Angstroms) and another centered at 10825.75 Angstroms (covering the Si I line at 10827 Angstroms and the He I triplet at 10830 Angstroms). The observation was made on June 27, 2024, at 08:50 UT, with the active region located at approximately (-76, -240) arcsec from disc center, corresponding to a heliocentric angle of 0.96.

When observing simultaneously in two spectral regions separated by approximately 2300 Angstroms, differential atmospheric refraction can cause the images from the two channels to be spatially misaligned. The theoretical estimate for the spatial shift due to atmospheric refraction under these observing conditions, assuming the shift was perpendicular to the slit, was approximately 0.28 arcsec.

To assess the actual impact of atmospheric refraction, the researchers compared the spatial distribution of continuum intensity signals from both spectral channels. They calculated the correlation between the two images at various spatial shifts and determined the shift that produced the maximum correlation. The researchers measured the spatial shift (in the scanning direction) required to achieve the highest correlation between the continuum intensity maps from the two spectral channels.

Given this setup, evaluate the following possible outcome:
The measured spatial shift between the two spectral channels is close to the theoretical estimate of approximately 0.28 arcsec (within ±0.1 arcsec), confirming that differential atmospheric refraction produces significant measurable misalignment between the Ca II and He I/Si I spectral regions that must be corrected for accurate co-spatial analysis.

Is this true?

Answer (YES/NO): NO